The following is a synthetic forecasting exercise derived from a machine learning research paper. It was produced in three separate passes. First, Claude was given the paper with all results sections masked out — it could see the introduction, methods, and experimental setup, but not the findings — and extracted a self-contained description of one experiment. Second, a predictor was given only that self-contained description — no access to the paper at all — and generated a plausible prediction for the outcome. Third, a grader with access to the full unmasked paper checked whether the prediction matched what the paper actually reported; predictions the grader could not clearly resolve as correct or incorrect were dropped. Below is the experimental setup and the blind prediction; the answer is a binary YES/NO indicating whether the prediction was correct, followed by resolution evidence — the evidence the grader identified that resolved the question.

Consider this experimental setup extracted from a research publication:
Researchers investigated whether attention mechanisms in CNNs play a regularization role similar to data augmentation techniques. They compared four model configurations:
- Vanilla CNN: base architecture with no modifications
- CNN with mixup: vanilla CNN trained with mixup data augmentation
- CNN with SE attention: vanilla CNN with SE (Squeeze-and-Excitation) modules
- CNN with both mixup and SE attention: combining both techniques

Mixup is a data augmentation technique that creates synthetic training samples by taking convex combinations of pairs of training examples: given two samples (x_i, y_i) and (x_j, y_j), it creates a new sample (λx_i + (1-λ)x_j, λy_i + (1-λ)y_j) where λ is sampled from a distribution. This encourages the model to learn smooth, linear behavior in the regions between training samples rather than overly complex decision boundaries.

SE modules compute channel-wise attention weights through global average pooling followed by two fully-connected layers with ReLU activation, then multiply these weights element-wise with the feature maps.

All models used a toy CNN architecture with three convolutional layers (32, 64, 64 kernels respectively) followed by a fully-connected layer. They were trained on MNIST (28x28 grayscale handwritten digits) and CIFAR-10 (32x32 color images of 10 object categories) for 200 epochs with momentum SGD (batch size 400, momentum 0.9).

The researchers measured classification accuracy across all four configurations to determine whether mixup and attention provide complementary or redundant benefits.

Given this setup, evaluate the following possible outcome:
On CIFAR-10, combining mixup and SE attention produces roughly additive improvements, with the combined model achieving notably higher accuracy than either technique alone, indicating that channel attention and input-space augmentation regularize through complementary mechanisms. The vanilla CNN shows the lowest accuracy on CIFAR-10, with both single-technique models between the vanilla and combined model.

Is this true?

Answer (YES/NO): NO